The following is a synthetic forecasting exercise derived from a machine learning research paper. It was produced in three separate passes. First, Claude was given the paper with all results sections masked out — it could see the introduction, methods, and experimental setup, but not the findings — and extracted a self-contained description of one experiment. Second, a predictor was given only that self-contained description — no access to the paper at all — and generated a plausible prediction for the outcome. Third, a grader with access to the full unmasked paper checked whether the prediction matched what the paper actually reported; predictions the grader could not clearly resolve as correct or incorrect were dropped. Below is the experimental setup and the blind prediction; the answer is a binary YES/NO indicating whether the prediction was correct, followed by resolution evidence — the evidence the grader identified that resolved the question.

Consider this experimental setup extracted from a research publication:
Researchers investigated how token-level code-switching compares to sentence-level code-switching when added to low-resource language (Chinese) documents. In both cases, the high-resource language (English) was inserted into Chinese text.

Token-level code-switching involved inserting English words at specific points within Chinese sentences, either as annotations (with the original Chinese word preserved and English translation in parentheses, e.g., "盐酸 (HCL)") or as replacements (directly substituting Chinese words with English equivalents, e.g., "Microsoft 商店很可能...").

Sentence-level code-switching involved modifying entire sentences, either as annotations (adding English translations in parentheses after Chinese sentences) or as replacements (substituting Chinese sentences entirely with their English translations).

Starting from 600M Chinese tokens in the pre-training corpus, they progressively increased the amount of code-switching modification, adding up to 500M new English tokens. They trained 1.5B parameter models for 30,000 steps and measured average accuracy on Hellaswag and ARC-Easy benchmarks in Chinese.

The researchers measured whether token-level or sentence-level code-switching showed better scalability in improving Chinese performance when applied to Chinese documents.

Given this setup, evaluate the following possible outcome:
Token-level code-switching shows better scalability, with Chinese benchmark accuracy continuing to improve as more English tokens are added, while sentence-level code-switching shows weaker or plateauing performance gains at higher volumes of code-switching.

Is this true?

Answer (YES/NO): NO